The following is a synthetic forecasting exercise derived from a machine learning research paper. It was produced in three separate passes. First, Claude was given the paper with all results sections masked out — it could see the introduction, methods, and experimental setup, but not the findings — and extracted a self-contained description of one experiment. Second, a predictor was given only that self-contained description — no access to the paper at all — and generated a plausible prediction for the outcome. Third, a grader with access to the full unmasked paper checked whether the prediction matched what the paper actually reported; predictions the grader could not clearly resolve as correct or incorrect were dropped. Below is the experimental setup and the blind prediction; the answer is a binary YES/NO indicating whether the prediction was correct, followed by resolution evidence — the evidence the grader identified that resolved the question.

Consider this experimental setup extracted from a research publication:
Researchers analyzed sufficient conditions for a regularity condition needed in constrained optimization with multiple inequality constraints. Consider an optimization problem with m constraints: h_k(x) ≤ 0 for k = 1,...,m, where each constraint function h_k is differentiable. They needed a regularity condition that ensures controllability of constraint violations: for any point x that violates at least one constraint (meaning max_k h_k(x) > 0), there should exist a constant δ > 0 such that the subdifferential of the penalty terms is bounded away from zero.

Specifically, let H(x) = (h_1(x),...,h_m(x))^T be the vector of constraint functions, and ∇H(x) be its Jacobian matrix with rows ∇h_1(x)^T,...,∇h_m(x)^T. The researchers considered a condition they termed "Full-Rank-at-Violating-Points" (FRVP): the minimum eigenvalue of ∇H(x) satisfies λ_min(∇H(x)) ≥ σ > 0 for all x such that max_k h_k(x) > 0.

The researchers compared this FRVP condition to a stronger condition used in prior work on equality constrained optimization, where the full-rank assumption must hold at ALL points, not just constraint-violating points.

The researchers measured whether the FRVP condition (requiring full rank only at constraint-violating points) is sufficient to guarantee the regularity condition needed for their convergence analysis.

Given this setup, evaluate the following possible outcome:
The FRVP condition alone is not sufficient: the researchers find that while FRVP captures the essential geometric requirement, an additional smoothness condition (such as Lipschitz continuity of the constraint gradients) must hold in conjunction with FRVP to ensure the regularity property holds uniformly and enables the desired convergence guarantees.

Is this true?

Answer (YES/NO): NO